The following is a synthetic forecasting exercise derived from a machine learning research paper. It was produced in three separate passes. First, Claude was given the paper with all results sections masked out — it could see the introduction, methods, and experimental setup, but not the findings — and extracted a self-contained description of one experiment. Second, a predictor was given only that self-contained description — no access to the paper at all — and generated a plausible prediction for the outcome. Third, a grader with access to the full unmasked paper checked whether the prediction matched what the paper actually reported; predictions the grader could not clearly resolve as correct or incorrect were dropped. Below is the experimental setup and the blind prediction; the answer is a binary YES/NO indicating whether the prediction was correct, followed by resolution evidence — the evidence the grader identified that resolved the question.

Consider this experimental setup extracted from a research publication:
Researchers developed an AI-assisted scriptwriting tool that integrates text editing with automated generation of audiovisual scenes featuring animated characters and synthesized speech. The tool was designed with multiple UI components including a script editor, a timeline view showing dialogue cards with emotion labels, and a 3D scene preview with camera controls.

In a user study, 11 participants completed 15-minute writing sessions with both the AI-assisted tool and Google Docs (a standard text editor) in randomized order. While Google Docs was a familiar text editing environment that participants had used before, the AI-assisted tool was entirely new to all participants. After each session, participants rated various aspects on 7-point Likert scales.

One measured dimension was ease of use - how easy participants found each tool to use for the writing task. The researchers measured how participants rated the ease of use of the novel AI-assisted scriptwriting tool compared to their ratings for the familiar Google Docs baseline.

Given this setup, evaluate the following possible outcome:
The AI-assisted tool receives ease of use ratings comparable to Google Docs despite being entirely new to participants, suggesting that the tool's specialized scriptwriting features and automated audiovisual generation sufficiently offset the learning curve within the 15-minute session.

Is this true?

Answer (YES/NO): YES